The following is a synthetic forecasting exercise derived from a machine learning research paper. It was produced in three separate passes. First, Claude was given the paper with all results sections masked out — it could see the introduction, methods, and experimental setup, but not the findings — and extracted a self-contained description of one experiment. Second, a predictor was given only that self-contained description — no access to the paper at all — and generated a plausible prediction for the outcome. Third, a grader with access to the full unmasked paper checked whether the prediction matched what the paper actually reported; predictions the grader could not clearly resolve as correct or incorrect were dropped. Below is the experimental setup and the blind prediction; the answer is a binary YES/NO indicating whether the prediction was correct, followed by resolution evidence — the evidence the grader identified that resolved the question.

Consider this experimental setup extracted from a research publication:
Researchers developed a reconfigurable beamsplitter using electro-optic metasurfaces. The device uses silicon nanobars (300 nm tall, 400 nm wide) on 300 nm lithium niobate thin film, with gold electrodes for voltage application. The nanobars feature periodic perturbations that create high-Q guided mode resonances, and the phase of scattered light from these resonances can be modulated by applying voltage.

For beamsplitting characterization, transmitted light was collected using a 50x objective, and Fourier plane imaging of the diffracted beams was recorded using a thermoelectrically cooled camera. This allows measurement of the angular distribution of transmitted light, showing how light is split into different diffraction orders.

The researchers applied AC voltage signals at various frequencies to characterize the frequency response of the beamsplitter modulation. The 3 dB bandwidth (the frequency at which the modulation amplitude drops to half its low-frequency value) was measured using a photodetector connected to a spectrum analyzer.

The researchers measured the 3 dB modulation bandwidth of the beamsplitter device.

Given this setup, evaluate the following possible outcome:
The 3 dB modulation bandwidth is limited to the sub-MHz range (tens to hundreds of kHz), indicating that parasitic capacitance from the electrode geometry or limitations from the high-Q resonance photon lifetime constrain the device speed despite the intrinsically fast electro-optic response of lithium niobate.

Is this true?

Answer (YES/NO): NO